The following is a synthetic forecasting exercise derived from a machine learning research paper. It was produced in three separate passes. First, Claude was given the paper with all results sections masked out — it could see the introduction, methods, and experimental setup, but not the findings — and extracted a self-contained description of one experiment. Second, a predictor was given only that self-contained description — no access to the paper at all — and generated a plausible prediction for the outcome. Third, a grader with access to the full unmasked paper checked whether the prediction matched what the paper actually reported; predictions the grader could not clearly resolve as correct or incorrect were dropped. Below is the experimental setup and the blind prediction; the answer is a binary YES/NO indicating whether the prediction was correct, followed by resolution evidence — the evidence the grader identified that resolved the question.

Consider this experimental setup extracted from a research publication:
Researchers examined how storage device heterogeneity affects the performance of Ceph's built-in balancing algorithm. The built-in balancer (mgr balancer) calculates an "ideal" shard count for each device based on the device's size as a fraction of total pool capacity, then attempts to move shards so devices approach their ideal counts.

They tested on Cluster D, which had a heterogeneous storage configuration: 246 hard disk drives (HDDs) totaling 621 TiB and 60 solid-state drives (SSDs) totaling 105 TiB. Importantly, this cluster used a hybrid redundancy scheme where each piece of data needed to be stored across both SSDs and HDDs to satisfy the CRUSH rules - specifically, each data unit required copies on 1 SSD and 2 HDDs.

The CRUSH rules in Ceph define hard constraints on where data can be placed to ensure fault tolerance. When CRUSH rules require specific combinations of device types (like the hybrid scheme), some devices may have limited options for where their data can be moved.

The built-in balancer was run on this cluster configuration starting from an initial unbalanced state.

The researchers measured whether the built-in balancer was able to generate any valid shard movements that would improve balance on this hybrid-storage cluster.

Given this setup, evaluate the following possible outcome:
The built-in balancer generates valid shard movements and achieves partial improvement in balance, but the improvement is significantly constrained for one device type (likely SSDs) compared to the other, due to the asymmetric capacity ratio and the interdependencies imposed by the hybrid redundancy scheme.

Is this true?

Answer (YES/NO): NO